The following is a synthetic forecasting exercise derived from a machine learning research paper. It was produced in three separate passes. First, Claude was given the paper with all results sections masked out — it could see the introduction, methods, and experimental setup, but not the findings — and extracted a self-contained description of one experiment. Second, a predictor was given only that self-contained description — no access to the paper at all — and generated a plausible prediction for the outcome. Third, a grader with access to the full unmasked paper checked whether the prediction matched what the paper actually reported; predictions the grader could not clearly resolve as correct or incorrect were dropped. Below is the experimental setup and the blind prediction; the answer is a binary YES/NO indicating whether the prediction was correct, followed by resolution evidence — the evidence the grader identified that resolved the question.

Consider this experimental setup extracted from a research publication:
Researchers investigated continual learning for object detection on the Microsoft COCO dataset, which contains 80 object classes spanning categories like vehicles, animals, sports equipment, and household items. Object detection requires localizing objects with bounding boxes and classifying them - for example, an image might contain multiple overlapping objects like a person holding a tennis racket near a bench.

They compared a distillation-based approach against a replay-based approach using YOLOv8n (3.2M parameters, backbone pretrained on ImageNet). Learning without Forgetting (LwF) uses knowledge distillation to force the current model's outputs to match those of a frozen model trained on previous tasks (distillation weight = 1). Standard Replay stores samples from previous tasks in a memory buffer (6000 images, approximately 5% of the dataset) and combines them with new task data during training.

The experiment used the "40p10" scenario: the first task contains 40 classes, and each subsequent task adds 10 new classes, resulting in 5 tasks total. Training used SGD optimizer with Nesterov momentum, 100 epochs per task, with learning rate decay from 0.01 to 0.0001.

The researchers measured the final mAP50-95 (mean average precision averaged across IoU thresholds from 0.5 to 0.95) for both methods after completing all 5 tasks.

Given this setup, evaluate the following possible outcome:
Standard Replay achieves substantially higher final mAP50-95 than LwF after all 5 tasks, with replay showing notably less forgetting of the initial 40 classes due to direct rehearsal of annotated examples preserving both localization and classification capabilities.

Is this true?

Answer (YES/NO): NO